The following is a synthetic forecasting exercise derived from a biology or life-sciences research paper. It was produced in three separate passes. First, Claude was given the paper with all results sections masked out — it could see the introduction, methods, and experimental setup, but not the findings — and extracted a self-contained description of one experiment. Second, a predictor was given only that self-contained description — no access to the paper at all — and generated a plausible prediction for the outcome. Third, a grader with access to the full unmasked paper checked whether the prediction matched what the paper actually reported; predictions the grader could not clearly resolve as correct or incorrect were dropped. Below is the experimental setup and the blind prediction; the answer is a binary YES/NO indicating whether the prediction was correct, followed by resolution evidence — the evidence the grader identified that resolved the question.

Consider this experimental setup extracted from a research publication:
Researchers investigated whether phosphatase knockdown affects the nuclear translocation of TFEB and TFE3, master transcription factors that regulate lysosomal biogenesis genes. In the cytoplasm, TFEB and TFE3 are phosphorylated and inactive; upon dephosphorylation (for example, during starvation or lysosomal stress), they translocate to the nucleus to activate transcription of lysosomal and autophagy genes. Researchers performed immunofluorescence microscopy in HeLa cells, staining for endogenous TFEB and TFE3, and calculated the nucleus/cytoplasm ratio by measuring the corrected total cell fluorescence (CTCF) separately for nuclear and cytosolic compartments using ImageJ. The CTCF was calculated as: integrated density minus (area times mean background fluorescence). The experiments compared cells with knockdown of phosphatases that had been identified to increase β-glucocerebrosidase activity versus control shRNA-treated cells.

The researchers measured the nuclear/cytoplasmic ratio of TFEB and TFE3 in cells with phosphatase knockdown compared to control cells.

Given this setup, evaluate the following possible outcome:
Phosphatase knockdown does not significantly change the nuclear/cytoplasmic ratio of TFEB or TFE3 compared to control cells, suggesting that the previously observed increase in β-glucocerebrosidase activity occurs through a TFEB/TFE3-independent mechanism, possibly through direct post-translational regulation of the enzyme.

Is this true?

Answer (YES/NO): NO